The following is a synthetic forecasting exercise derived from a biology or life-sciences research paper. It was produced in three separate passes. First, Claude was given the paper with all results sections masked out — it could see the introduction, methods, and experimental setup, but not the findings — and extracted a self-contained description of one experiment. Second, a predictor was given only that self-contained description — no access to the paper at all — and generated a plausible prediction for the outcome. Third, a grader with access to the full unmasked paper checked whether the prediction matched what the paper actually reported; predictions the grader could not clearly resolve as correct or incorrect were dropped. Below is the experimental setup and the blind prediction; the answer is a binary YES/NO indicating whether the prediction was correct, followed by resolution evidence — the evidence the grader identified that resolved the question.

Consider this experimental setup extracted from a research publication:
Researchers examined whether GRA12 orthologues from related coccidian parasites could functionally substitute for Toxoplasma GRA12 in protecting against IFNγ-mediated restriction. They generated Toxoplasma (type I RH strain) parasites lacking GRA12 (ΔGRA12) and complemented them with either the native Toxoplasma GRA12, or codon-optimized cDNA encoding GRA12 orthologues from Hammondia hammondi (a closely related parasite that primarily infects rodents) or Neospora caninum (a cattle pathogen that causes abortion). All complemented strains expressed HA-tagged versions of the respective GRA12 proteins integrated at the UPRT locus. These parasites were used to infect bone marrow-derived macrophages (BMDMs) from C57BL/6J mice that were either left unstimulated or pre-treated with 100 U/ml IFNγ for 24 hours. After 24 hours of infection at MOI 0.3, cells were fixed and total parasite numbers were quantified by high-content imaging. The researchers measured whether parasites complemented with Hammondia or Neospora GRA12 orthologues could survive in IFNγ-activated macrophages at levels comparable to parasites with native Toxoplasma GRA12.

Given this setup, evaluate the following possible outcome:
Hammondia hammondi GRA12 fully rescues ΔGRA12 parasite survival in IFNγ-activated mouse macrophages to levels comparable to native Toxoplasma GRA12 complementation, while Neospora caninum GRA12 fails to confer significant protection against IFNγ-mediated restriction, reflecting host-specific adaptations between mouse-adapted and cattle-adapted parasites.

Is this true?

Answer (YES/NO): NO